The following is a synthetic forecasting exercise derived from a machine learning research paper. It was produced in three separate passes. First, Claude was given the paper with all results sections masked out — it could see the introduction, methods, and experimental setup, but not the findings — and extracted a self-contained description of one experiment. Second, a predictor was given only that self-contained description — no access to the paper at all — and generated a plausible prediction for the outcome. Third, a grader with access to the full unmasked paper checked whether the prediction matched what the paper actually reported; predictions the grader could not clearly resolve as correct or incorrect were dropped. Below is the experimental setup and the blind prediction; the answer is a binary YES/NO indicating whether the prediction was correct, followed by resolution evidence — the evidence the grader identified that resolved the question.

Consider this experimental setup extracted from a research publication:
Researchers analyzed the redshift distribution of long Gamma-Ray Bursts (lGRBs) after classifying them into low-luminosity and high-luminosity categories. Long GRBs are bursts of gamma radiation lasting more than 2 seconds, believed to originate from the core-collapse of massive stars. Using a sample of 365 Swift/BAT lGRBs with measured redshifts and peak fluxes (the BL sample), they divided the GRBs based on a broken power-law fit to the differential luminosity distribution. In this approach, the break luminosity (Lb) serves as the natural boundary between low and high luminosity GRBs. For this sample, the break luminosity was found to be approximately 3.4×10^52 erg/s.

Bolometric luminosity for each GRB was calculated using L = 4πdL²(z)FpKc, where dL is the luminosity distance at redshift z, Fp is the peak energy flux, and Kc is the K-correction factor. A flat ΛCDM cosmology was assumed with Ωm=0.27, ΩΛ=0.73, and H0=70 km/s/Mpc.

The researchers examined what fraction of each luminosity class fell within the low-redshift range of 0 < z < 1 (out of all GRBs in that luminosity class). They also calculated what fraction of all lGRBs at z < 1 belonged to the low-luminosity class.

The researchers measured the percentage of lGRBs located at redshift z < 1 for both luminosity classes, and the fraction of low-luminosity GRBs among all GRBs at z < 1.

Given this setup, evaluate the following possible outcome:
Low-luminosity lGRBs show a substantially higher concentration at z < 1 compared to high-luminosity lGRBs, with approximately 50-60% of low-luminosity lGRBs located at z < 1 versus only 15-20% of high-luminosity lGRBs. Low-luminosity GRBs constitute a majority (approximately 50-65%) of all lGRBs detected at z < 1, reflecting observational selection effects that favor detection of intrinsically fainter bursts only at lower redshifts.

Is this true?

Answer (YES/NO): NO